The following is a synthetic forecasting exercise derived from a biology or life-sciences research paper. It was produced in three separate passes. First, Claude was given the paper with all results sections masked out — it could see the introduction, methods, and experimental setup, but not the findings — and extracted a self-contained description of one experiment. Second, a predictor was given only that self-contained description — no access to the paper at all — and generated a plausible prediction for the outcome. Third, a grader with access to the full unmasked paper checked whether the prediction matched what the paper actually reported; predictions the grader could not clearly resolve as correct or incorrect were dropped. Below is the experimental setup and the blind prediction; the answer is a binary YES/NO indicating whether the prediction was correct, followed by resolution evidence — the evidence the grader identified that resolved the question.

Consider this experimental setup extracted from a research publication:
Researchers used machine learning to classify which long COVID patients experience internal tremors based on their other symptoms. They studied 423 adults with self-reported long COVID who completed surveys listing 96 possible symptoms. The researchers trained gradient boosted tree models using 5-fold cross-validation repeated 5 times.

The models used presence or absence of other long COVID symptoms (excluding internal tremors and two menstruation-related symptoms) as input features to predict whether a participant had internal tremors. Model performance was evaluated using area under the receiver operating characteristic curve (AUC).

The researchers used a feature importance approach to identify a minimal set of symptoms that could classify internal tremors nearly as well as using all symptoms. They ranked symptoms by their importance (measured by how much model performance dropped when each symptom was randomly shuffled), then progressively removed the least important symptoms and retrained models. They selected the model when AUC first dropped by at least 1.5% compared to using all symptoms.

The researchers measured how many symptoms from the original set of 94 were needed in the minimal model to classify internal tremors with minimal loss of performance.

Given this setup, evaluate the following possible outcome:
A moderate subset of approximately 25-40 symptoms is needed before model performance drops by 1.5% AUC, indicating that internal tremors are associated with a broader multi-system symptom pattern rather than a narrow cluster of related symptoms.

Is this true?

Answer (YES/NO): NO